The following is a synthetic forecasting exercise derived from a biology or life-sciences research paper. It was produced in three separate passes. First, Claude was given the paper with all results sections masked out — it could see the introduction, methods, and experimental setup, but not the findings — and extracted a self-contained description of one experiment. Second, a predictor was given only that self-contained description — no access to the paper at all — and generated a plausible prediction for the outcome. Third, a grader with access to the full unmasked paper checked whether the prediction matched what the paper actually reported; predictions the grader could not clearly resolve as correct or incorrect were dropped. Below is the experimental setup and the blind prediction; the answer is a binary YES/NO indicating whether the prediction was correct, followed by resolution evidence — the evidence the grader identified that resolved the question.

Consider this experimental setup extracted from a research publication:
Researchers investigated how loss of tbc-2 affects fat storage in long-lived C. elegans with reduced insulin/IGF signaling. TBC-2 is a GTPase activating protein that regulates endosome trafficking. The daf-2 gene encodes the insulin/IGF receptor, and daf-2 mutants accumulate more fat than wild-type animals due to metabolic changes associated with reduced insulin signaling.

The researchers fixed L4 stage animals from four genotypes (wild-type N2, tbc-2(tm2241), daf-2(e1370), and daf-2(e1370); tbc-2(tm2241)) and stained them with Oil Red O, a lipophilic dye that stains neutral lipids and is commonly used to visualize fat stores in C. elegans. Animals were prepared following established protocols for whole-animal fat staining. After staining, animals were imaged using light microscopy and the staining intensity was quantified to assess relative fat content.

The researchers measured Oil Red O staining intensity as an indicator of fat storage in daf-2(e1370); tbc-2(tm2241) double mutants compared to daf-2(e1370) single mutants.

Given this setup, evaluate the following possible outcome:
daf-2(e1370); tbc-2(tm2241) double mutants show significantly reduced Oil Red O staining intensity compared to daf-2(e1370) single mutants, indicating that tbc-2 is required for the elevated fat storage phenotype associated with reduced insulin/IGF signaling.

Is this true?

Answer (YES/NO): YES